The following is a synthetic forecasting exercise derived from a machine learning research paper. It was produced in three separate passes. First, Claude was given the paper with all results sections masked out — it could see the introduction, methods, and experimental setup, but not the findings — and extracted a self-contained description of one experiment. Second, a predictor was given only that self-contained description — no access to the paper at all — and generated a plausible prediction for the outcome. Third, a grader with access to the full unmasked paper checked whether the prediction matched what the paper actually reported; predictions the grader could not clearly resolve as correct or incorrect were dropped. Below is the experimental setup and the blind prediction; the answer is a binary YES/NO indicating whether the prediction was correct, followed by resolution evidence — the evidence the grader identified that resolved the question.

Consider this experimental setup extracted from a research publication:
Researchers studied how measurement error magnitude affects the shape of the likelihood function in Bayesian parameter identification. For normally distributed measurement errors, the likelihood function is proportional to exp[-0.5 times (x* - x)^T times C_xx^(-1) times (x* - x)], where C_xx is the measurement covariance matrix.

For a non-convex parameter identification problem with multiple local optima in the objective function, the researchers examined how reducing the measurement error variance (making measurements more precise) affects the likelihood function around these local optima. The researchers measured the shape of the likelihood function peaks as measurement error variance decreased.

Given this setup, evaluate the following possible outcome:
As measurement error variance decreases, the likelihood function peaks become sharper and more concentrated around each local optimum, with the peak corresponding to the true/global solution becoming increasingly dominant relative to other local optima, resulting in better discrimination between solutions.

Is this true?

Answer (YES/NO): NO